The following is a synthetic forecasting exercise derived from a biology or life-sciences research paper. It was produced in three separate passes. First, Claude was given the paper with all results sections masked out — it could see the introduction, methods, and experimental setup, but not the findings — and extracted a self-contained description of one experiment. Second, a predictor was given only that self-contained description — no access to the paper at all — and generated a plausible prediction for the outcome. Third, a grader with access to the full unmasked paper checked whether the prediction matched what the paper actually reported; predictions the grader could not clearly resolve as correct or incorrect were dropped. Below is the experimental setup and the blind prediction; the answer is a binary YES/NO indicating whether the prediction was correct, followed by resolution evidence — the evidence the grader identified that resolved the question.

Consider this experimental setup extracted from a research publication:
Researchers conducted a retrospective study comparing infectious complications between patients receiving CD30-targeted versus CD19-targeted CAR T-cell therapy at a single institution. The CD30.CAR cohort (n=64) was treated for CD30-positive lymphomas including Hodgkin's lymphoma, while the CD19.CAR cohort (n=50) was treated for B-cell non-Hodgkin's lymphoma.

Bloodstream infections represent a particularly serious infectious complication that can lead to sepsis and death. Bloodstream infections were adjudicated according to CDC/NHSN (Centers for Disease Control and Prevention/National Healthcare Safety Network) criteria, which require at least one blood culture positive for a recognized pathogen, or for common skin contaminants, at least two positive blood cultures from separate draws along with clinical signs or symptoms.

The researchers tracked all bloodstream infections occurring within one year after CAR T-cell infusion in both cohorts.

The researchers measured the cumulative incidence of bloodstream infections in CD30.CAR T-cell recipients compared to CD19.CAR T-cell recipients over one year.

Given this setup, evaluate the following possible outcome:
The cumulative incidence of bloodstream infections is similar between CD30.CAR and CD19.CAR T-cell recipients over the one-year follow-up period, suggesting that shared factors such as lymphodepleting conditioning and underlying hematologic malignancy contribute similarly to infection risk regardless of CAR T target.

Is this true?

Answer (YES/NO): NO